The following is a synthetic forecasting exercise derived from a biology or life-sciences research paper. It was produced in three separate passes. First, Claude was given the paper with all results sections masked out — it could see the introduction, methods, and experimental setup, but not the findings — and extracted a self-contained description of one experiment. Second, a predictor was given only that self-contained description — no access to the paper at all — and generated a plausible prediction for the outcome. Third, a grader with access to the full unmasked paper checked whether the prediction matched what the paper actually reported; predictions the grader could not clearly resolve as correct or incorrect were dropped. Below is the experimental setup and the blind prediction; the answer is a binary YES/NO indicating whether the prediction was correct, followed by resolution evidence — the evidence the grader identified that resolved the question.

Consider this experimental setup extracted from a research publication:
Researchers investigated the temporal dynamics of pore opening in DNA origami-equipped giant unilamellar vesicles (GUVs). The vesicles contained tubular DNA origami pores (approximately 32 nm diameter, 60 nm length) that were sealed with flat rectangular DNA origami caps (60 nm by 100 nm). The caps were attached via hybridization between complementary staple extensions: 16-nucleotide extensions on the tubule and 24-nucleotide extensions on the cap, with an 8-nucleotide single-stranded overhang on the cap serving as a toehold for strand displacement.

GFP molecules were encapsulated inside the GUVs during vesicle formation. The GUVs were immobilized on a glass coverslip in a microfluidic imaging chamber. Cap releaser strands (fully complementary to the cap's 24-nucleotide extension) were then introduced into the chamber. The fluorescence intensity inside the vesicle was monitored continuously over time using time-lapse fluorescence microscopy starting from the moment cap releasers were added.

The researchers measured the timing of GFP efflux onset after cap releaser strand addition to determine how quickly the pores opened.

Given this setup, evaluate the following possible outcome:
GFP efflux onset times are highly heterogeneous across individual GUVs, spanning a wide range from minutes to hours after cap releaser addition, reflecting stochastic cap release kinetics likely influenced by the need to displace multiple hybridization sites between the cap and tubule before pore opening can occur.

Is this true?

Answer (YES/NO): NO